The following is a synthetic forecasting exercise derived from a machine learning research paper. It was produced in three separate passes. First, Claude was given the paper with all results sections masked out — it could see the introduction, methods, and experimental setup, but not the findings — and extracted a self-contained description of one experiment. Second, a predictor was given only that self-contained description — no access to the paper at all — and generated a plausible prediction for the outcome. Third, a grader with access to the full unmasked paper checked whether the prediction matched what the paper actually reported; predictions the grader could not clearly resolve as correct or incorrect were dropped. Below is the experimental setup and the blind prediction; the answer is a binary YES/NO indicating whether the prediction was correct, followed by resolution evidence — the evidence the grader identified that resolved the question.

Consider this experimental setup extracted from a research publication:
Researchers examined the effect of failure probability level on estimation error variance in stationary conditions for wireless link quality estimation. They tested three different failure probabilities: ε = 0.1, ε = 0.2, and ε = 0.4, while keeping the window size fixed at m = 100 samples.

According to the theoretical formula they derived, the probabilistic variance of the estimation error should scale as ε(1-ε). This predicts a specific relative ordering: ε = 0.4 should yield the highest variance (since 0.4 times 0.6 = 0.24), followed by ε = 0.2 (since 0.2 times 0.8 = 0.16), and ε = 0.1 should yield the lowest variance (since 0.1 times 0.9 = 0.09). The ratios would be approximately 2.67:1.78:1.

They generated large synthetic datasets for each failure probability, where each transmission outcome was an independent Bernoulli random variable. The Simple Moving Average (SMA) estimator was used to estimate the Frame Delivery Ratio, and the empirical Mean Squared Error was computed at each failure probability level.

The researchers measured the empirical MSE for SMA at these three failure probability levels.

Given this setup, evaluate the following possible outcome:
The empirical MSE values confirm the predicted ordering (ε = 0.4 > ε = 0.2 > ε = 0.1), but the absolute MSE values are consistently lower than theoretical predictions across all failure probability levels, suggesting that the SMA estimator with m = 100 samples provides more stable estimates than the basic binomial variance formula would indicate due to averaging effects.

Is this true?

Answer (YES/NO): NO